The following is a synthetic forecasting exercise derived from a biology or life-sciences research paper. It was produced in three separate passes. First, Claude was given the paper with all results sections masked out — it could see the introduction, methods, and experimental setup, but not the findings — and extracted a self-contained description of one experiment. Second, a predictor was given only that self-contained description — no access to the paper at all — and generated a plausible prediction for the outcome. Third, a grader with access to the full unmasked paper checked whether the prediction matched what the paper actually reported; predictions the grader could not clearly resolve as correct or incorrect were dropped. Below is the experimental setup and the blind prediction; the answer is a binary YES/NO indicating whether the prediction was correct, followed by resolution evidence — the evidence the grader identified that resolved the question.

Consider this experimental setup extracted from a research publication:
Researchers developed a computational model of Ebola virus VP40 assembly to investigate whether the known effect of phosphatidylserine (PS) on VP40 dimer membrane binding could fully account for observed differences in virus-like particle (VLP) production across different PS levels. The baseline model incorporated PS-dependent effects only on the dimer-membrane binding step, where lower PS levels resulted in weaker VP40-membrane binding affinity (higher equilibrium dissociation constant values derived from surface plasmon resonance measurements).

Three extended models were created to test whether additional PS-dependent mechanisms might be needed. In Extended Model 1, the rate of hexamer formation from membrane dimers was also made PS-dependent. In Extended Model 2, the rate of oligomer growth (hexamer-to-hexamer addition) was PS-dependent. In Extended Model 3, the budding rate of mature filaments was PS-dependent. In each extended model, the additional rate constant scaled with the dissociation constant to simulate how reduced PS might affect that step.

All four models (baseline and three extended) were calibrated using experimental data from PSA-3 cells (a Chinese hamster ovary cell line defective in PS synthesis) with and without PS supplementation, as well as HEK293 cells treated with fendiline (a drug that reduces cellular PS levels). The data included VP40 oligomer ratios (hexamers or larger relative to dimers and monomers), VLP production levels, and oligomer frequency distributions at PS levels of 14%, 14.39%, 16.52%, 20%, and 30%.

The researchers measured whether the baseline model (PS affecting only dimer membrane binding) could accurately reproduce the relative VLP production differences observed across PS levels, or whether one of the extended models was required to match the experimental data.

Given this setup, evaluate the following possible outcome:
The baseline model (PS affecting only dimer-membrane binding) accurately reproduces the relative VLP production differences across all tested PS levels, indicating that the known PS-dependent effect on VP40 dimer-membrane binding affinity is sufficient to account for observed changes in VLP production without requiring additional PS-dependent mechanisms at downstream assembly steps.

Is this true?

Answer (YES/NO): NO